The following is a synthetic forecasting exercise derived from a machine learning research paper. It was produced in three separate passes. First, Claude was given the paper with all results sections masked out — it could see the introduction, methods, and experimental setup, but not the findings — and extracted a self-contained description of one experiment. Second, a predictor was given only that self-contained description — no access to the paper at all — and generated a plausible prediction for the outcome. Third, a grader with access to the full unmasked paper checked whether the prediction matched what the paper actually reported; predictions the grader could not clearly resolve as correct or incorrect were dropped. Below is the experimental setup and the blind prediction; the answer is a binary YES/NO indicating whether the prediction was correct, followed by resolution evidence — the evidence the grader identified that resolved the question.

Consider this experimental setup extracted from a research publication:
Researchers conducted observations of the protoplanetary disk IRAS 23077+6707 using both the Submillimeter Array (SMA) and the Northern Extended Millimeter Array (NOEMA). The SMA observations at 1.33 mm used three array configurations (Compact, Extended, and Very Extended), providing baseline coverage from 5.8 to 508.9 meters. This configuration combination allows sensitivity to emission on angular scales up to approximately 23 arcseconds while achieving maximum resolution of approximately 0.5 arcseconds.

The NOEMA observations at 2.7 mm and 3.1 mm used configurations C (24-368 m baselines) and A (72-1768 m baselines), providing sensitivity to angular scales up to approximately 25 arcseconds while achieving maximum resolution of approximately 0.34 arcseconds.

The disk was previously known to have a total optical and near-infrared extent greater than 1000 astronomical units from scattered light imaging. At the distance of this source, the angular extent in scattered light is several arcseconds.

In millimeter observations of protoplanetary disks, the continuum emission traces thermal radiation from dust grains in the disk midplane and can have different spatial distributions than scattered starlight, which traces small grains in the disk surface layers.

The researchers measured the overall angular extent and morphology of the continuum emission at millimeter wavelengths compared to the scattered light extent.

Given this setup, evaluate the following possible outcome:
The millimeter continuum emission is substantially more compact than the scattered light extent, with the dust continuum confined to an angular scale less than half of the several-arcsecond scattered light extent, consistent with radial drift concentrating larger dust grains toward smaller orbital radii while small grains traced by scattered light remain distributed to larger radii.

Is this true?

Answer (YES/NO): NO